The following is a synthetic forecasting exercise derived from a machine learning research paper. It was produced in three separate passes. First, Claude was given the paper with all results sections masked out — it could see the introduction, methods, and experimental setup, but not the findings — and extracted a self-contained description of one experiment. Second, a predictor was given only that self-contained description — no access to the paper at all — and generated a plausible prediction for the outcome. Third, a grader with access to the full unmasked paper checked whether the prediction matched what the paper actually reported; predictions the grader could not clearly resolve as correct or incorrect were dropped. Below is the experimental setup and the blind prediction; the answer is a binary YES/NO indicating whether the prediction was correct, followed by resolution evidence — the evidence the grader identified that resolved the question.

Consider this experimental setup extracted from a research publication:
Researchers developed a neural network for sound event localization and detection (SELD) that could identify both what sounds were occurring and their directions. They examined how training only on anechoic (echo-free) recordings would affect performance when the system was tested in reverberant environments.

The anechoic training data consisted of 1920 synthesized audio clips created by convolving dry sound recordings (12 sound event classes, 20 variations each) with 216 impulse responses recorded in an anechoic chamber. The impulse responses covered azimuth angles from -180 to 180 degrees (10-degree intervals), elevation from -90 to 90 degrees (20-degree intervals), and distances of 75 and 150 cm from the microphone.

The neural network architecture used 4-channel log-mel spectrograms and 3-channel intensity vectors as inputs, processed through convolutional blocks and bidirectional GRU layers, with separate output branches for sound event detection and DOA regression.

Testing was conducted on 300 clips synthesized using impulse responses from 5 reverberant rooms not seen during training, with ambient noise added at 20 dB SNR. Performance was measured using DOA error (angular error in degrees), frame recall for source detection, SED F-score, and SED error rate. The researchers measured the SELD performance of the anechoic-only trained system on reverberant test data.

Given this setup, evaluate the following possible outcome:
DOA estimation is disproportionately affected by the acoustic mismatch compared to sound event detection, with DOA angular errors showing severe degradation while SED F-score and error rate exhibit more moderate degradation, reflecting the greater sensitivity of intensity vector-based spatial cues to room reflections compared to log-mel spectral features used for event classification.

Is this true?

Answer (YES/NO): NO